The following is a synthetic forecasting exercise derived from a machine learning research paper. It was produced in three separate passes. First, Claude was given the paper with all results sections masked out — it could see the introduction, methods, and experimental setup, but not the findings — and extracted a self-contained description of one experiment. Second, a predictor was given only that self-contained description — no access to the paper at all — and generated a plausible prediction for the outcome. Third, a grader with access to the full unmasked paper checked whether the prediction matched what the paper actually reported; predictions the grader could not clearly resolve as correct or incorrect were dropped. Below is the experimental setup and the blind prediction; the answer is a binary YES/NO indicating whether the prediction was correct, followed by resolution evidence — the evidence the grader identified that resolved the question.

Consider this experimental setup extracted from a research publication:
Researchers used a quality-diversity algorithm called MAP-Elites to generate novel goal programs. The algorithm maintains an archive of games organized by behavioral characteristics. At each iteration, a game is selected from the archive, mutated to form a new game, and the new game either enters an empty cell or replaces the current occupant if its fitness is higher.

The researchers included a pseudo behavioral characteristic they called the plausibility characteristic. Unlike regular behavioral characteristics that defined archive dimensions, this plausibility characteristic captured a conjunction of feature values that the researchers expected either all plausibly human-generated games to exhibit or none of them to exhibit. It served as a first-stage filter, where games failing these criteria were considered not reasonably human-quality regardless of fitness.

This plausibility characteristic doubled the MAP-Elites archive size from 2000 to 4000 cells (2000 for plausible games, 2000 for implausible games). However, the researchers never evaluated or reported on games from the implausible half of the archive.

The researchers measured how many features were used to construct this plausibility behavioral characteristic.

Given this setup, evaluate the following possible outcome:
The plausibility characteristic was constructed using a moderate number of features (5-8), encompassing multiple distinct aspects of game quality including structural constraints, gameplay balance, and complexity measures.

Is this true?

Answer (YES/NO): NO